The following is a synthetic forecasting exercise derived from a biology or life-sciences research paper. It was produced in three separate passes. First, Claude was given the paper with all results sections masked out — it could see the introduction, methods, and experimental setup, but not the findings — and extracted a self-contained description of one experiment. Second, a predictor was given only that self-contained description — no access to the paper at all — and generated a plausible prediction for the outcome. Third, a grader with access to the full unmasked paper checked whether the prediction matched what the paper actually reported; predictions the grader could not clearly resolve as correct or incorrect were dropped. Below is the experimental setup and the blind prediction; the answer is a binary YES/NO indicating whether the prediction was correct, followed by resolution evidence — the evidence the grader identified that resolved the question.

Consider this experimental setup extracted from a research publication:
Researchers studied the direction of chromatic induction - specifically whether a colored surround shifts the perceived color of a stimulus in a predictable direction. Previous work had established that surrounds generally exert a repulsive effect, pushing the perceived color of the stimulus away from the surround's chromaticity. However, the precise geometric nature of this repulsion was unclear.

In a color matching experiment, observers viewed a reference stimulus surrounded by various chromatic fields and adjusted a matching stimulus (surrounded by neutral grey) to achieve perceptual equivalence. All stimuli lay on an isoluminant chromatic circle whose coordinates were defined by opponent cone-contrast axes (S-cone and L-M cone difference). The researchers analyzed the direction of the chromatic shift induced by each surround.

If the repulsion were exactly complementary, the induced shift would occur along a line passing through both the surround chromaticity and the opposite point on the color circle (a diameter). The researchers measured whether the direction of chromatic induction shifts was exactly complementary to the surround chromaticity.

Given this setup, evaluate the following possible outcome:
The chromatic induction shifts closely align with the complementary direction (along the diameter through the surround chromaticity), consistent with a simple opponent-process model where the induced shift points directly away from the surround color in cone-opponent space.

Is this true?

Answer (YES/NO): NO